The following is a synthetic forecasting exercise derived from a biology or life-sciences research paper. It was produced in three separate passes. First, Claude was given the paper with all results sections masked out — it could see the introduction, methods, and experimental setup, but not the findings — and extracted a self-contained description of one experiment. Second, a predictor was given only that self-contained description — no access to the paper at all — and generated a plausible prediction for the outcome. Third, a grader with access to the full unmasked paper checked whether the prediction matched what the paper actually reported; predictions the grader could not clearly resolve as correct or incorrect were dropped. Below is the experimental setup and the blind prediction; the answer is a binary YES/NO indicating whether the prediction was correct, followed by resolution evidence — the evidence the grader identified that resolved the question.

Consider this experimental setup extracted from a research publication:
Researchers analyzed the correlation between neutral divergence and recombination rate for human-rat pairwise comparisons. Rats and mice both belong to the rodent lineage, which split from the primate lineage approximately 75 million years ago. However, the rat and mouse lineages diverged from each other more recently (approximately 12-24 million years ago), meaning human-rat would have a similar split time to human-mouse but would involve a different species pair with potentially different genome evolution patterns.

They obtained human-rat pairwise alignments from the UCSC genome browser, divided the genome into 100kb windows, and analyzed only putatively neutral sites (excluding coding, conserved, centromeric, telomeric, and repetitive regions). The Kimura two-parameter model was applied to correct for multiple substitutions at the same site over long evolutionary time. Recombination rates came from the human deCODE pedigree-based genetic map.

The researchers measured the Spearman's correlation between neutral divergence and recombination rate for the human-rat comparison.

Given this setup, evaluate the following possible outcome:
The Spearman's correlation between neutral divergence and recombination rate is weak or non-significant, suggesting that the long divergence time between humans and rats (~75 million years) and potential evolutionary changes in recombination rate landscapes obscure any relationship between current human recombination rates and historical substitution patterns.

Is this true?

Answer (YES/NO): NO